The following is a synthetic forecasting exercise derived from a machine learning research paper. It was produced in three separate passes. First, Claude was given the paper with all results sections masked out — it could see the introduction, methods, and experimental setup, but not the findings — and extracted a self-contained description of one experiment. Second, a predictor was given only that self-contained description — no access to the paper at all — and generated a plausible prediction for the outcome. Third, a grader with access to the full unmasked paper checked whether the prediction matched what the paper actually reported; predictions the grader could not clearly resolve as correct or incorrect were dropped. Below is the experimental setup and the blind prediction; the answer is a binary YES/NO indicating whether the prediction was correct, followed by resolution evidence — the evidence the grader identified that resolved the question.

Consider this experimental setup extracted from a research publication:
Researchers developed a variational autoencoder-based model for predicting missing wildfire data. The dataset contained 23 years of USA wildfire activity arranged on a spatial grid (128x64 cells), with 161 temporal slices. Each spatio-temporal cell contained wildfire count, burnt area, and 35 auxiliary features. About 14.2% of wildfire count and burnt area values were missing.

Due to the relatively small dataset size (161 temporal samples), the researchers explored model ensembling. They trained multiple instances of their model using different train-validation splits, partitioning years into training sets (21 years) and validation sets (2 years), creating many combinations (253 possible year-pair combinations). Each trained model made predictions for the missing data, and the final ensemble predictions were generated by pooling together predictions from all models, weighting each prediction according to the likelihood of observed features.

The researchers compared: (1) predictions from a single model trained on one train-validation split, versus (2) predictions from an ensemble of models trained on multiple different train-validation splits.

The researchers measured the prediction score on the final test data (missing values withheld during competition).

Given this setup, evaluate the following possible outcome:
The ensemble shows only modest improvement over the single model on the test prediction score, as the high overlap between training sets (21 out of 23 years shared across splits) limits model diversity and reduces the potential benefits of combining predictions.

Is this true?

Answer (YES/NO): NO